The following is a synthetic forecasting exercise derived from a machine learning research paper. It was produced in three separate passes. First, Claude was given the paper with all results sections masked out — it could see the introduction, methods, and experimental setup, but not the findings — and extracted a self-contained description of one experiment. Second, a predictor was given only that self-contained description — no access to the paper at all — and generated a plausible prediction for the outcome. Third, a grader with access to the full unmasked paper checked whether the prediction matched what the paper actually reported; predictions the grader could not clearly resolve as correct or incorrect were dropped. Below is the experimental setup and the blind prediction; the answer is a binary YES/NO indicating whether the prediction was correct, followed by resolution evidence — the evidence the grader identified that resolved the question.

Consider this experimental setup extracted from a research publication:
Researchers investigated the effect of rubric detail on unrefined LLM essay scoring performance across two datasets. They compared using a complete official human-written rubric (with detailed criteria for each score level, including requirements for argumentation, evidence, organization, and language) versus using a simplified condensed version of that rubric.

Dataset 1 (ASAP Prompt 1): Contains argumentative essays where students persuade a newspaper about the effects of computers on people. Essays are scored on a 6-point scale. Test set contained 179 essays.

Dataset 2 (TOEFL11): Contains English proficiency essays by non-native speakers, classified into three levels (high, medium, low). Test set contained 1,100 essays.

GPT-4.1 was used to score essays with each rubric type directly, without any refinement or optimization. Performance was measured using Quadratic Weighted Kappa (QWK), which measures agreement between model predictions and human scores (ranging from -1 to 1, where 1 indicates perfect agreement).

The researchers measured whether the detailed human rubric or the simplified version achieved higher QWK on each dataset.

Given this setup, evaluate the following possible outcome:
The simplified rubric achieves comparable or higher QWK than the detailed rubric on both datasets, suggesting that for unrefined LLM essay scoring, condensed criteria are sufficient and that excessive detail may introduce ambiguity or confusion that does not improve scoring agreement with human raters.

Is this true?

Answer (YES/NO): YES